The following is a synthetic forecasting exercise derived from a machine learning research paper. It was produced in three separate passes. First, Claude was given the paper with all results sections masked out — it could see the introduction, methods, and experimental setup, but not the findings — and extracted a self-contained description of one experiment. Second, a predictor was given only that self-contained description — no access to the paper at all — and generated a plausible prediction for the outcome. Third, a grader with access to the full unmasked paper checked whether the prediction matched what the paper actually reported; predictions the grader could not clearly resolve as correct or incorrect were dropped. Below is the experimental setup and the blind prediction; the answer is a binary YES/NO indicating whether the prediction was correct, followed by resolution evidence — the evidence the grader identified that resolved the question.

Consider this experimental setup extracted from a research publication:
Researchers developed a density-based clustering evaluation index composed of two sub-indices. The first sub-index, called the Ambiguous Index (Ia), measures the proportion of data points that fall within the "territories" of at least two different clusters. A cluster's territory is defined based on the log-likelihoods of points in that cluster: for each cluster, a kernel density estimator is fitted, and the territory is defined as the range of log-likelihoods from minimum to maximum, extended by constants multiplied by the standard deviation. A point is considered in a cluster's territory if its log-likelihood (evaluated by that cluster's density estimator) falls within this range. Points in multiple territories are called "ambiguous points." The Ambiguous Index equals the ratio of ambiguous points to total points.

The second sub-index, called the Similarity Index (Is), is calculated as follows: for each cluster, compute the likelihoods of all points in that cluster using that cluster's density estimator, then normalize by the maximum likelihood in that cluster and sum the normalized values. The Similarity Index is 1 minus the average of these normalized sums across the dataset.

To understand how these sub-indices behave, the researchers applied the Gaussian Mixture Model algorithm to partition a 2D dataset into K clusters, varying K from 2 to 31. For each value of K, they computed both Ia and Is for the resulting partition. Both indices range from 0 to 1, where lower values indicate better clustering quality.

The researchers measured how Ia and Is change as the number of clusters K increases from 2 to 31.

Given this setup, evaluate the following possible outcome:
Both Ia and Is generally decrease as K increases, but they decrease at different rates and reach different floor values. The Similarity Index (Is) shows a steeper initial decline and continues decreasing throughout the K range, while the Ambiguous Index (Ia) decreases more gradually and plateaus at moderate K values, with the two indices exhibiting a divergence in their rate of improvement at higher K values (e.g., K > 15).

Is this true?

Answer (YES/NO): NO